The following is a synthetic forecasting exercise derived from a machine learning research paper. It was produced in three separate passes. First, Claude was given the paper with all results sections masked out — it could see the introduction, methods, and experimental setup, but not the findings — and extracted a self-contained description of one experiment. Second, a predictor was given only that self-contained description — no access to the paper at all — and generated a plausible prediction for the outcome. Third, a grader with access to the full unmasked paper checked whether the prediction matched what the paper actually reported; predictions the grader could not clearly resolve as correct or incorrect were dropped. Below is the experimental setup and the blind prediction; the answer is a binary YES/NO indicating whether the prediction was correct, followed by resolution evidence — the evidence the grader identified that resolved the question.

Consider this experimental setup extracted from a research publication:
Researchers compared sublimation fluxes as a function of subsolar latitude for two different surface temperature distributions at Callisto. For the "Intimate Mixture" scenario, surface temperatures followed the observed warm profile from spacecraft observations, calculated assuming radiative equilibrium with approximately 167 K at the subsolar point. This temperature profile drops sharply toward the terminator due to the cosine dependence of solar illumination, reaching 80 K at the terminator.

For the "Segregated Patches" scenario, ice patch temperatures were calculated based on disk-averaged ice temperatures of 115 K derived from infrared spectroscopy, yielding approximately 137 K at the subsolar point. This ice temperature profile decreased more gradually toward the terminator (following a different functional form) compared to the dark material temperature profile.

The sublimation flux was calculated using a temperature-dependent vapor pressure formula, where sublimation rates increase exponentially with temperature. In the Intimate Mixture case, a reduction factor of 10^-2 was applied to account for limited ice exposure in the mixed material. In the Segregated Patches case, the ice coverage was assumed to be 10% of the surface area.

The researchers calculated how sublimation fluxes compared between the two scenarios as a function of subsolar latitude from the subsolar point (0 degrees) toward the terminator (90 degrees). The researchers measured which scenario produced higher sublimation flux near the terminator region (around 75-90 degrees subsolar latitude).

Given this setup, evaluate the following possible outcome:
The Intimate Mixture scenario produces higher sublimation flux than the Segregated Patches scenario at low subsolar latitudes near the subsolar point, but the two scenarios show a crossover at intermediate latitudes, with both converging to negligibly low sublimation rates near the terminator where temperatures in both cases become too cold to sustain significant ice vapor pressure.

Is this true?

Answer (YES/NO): NO